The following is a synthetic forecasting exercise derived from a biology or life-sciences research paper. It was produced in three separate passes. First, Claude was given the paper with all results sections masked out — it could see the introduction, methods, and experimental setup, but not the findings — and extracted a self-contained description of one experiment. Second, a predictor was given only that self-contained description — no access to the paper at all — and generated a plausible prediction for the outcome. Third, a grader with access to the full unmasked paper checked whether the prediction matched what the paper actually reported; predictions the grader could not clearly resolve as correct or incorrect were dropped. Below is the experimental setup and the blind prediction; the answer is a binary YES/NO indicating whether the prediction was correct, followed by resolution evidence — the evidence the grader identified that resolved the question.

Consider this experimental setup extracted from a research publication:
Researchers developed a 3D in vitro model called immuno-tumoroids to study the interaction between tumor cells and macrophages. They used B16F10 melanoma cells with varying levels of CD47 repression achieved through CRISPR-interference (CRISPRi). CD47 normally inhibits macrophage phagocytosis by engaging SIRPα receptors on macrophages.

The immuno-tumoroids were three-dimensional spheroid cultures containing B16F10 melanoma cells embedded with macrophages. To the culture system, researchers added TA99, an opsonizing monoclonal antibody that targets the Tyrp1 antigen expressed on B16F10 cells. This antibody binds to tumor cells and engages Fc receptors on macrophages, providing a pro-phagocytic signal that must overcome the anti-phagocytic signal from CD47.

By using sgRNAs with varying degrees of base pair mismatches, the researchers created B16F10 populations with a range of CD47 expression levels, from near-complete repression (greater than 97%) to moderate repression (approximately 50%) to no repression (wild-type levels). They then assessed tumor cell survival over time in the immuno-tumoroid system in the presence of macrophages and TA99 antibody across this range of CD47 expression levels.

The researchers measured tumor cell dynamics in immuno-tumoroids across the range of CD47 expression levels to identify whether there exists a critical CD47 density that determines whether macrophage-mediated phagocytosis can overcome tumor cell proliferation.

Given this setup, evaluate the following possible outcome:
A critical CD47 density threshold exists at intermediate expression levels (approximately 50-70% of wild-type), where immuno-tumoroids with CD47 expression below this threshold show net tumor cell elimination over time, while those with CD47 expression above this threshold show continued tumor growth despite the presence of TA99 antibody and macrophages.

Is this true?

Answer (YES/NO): NO